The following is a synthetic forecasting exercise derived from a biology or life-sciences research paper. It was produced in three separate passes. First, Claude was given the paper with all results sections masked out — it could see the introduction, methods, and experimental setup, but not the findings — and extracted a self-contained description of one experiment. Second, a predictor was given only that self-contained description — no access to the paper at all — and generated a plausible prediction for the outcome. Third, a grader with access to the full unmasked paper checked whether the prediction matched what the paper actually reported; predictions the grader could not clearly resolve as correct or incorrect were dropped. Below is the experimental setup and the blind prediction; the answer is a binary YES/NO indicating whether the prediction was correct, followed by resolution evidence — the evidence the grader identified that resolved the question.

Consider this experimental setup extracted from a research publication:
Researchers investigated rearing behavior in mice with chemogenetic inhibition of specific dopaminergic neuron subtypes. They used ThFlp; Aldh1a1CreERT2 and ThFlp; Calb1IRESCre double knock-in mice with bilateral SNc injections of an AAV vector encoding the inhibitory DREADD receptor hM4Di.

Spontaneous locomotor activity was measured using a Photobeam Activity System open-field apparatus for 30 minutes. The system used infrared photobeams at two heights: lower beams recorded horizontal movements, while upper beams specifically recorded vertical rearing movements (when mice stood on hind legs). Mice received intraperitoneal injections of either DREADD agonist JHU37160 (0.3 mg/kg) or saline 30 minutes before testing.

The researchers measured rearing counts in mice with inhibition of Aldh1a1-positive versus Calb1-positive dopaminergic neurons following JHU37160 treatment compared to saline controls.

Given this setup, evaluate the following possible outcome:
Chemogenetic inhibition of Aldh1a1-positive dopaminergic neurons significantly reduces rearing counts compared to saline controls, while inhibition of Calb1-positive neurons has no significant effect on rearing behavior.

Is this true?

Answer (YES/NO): NO